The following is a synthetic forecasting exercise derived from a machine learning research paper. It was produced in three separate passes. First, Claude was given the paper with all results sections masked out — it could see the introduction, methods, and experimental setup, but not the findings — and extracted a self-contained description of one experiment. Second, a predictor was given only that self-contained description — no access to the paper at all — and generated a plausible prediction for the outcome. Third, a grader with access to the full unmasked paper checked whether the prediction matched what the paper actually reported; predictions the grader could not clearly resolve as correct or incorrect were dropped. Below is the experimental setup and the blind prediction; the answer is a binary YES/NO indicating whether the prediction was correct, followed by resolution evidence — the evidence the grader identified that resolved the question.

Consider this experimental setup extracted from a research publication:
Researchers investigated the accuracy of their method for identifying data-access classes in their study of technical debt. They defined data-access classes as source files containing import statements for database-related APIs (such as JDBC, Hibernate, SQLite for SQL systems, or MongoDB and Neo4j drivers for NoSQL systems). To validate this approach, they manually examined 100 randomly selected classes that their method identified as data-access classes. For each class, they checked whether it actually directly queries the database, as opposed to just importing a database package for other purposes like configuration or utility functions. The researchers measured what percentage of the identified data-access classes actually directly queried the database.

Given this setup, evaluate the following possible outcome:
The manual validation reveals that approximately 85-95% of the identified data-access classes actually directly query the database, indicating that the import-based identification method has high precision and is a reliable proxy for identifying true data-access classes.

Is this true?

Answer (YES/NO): NO